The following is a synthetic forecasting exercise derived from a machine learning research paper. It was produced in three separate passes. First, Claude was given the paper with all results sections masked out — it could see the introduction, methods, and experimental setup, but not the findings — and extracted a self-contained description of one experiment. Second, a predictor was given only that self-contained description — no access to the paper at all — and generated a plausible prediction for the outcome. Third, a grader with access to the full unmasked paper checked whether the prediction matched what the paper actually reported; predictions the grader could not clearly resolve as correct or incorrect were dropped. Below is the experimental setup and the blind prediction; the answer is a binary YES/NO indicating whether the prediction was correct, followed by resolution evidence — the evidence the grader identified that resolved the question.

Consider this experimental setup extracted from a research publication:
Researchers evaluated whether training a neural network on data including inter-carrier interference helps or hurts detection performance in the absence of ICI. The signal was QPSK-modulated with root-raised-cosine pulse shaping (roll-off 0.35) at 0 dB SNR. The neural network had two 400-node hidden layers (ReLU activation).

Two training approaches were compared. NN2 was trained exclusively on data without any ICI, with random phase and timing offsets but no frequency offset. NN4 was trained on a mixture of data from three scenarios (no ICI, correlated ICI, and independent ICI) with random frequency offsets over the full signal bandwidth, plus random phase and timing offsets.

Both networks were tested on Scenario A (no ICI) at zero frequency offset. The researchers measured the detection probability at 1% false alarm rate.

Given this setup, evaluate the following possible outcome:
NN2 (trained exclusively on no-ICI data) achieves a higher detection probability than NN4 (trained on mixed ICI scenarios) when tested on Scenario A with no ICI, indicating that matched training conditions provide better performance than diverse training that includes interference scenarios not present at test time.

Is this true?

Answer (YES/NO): YES